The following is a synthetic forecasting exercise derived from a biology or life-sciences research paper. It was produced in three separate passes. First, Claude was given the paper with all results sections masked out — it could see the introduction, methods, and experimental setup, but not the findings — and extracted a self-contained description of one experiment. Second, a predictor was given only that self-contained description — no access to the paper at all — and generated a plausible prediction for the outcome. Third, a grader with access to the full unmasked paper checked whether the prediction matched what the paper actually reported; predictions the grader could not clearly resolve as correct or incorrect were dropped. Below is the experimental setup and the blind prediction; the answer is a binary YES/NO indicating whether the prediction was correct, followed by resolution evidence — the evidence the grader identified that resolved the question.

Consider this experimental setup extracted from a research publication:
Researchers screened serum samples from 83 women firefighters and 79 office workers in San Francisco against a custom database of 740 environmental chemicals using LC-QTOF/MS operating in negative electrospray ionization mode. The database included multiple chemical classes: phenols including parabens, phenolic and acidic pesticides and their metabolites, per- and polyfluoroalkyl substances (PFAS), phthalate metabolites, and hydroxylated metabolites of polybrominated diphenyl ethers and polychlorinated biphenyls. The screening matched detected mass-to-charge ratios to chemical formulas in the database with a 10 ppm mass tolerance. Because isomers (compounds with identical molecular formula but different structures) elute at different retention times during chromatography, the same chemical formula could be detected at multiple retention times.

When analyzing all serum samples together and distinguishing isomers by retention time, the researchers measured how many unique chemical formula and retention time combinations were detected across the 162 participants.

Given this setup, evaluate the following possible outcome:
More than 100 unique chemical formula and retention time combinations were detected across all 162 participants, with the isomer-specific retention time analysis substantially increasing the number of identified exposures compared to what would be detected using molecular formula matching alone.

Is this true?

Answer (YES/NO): YES